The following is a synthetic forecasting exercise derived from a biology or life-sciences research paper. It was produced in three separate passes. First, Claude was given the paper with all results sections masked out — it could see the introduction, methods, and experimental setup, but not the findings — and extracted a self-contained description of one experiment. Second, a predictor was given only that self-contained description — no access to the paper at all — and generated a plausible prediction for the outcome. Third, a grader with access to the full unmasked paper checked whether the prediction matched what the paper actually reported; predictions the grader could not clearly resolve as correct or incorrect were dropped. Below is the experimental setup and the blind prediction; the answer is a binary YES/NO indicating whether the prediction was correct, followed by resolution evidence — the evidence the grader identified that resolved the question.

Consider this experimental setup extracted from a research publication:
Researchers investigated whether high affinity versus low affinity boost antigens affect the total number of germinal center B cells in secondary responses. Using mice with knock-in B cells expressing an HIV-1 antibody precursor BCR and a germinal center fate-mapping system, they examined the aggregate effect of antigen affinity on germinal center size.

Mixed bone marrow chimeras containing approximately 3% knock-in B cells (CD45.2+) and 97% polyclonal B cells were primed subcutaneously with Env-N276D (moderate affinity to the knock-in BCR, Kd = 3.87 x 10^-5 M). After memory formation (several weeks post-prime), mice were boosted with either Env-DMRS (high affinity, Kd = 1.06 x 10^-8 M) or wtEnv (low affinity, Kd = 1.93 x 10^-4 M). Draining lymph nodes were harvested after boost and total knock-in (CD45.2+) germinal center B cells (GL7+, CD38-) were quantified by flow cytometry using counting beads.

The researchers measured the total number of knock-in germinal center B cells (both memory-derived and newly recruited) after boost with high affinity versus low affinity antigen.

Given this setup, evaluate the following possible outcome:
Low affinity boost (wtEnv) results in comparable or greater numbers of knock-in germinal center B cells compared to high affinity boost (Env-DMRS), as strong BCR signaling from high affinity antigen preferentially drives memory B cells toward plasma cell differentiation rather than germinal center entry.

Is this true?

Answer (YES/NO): NO